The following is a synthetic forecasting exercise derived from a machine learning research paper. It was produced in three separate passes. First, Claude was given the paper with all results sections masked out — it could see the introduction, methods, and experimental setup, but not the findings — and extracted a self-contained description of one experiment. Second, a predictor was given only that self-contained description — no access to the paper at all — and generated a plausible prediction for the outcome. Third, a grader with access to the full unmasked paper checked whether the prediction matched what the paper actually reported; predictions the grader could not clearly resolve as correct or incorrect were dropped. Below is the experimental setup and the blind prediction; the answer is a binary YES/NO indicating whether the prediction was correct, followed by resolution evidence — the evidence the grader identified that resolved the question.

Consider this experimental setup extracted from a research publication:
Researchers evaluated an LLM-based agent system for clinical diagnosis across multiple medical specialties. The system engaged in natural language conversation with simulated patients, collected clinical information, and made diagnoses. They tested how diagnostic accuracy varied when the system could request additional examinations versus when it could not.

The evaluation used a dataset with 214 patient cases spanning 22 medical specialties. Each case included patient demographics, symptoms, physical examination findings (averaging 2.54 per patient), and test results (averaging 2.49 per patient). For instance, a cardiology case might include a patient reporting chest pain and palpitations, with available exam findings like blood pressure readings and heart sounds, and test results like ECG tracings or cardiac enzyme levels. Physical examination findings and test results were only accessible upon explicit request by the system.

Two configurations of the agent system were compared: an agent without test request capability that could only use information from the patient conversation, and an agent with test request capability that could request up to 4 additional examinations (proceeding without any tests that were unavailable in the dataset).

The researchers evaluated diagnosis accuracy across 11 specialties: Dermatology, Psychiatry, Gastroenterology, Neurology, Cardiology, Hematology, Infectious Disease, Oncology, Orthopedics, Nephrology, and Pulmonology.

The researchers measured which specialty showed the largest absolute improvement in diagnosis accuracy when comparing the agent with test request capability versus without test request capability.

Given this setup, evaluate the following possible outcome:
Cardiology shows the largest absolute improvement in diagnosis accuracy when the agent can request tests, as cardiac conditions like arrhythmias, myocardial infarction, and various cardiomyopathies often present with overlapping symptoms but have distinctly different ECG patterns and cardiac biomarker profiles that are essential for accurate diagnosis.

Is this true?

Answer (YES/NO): YES